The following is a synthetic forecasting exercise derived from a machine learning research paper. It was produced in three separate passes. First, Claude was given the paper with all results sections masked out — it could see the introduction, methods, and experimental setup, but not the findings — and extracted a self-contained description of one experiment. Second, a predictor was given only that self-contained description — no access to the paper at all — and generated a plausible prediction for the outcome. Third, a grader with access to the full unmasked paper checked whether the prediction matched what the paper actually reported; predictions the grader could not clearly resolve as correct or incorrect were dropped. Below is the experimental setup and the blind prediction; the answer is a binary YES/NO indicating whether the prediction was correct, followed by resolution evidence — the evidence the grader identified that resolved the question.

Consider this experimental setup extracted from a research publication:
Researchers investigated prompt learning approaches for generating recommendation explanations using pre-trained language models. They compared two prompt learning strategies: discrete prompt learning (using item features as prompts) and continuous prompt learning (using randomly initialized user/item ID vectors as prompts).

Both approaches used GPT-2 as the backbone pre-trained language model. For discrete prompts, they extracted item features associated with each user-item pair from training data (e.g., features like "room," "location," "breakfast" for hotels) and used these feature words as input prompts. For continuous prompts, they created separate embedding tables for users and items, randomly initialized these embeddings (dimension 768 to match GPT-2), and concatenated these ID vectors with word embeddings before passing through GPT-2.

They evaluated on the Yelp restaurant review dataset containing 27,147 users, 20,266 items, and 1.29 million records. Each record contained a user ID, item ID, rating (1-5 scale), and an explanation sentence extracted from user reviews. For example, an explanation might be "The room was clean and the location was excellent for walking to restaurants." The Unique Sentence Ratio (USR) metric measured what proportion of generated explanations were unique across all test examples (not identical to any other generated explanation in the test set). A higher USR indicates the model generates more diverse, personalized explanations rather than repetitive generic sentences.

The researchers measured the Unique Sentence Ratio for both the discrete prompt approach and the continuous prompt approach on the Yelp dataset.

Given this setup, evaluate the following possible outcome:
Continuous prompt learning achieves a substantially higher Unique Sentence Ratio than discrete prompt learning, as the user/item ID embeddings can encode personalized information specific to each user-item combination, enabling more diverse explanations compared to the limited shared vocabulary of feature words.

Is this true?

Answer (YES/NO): YES